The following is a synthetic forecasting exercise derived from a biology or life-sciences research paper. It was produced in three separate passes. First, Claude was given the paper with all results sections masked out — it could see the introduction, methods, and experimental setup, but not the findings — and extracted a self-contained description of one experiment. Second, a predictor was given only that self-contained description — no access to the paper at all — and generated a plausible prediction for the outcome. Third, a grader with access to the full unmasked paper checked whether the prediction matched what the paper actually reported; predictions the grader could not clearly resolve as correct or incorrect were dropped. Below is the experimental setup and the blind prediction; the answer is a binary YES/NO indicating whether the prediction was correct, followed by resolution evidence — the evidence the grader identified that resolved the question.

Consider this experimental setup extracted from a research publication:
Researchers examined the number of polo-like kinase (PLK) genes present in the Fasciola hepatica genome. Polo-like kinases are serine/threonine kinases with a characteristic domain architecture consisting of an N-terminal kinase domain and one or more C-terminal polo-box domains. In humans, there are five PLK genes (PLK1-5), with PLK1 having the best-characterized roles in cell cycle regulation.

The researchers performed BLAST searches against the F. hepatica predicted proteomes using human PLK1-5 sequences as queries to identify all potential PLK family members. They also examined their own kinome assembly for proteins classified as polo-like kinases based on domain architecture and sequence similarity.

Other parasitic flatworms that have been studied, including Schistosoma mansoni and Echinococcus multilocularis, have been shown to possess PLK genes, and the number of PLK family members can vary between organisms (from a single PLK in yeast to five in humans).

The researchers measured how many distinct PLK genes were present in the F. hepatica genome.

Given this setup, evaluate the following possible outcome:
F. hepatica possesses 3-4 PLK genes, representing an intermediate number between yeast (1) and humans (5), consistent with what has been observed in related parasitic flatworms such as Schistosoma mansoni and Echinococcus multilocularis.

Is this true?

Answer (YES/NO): YES